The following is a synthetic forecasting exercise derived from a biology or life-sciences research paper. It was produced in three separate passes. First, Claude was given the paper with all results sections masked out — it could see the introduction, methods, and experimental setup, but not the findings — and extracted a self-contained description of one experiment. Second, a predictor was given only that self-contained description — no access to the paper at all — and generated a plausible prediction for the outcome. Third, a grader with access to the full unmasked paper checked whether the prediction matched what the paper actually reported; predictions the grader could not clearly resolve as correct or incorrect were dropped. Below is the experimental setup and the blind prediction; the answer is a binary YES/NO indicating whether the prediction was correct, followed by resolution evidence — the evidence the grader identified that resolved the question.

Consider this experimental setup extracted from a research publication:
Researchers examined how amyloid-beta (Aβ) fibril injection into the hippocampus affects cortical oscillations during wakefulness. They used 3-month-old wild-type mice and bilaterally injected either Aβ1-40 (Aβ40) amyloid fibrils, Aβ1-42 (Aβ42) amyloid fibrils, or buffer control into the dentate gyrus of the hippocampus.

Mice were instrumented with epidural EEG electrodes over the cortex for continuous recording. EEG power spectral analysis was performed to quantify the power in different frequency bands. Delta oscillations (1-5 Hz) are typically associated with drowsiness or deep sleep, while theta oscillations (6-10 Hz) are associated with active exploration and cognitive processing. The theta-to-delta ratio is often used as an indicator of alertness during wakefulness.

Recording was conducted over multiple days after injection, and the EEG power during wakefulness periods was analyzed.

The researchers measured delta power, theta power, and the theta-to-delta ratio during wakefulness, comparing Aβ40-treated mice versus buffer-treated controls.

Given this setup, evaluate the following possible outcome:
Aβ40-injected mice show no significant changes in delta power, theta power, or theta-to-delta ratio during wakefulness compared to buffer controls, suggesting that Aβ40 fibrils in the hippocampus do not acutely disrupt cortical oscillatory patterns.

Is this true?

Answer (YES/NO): NO